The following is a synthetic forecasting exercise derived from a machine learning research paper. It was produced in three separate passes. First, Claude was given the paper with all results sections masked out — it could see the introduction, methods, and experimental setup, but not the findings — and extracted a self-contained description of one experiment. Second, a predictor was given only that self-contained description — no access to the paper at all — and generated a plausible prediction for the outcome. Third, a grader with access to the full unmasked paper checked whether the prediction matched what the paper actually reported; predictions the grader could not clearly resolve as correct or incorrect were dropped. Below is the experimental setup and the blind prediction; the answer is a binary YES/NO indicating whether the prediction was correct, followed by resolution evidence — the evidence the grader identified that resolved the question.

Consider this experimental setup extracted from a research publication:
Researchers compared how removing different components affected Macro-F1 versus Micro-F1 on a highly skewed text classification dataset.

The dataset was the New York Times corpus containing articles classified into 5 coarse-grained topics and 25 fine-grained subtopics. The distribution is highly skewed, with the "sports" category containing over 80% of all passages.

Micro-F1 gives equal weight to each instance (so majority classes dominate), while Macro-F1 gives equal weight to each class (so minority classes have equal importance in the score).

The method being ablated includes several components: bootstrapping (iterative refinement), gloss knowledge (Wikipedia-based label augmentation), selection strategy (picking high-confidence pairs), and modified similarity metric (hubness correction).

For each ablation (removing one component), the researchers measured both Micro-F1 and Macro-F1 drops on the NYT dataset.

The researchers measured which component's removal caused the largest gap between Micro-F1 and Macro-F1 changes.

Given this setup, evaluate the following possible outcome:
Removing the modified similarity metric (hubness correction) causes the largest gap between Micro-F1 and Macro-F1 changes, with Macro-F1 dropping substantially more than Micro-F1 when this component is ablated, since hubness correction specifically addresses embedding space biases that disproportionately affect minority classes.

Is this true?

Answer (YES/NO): NO